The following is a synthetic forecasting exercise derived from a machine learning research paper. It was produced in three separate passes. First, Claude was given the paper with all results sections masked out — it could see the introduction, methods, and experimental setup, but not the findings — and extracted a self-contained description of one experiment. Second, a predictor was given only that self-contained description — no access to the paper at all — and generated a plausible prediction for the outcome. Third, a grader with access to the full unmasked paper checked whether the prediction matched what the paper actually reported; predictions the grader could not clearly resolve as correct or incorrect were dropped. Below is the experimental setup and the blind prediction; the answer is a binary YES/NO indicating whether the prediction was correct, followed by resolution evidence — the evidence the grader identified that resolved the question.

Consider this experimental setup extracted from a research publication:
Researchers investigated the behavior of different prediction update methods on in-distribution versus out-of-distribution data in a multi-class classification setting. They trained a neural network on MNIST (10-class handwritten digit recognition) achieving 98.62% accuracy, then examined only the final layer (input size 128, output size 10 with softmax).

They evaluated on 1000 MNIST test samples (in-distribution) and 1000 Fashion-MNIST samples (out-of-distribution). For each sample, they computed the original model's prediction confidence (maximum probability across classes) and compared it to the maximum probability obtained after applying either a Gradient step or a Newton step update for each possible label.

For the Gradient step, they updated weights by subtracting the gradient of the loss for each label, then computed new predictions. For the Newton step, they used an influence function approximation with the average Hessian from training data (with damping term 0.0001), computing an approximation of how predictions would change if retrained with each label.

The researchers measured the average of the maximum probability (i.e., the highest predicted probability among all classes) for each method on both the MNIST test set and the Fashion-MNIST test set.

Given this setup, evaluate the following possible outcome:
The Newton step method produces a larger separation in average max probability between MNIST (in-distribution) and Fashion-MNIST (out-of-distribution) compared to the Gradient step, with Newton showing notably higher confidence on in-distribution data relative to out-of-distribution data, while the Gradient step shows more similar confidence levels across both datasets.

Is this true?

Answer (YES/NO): YES